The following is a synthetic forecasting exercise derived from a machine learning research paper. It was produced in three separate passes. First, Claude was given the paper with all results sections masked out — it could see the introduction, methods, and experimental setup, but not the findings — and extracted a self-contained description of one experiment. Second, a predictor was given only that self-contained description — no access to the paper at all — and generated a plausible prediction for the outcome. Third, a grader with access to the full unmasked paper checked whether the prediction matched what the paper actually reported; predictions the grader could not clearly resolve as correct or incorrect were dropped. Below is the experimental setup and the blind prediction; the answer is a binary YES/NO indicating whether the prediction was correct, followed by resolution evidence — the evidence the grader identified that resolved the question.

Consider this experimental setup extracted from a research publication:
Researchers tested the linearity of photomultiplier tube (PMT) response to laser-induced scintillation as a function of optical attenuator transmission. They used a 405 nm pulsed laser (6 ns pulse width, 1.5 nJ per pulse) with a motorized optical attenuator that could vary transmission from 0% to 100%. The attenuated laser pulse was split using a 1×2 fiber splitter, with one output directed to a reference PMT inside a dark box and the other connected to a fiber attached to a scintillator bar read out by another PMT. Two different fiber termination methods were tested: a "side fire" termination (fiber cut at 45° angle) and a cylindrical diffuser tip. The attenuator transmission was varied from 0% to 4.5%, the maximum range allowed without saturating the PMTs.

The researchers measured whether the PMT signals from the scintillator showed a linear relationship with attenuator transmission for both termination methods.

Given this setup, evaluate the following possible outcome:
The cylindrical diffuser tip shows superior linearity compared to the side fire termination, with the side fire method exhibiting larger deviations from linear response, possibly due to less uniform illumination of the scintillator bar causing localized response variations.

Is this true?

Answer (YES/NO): NO